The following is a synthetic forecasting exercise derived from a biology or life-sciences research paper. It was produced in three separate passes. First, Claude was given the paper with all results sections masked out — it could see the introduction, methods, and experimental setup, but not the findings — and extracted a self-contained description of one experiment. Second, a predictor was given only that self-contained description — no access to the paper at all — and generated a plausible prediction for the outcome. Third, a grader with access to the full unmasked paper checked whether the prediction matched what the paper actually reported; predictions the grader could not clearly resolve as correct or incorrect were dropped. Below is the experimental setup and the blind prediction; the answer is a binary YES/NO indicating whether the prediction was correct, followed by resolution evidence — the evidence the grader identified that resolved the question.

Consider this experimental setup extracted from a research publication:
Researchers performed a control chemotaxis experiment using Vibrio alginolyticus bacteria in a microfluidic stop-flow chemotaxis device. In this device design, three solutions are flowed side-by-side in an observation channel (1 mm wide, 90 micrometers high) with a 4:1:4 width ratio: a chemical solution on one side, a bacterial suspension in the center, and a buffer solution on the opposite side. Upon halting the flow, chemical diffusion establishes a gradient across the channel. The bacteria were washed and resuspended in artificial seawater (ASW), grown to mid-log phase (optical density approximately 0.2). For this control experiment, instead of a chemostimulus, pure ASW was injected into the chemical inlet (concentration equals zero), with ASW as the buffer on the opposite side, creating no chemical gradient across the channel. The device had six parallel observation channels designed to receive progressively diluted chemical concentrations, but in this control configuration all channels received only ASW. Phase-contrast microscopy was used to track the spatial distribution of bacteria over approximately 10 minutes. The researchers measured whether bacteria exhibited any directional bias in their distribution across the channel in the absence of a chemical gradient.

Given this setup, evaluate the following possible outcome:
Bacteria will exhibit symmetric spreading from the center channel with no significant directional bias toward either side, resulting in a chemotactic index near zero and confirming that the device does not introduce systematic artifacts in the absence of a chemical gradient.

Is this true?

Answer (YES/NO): YES